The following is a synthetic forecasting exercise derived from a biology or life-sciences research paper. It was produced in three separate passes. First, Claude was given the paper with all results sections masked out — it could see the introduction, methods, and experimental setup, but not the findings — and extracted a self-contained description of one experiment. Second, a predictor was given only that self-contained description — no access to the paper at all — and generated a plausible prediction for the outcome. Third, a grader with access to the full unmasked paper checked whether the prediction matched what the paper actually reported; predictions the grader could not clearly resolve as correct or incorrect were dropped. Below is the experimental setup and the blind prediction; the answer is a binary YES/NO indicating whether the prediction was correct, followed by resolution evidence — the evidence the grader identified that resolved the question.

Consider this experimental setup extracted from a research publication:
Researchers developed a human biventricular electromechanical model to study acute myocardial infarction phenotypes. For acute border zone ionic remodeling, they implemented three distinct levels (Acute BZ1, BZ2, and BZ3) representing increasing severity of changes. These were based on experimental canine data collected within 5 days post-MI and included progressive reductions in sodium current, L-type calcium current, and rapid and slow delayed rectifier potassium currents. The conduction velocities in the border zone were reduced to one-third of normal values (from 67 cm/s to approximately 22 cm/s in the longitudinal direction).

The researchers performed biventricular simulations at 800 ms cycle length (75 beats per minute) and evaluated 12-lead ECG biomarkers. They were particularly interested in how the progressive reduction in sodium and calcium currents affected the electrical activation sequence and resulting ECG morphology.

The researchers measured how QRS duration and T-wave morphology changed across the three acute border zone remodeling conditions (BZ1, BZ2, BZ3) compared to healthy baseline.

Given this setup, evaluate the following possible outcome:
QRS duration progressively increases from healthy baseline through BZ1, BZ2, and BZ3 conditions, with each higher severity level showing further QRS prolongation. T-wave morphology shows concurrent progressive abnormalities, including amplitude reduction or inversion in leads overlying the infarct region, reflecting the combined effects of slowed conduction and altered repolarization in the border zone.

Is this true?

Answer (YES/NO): NO